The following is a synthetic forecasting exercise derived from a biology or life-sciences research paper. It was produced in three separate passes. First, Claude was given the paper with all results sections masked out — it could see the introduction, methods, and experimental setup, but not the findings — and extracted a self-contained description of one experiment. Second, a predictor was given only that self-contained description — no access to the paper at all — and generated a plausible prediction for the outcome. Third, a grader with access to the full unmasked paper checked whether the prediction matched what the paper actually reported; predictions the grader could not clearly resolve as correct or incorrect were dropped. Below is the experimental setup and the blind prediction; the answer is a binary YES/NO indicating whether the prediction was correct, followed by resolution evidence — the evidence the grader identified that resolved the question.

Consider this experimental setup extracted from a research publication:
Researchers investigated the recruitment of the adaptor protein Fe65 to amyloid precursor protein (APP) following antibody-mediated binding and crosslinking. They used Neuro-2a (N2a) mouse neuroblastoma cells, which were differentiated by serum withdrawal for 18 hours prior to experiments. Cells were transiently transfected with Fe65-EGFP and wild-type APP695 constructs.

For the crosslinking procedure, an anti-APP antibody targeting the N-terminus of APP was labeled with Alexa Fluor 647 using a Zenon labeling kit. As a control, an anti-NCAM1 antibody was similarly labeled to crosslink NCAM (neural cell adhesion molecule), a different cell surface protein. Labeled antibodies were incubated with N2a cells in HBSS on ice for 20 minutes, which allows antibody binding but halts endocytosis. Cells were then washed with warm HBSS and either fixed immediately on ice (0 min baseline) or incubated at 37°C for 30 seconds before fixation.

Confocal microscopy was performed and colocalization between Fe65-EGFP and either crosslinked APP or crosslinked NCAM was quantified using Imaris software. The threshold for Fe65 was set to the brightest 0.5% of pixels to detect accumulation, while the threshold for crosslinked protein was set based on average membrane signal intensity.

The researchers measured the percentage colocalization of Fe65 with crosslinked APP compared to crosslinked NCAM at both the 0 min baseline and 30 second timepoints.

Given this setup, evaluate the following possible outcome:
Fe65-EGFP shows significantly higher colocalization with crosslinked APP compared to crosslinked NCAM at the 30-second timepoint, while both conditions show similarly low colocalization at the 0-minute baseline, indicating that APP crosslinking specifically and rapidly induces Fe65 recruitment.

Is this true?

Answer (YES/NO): YES